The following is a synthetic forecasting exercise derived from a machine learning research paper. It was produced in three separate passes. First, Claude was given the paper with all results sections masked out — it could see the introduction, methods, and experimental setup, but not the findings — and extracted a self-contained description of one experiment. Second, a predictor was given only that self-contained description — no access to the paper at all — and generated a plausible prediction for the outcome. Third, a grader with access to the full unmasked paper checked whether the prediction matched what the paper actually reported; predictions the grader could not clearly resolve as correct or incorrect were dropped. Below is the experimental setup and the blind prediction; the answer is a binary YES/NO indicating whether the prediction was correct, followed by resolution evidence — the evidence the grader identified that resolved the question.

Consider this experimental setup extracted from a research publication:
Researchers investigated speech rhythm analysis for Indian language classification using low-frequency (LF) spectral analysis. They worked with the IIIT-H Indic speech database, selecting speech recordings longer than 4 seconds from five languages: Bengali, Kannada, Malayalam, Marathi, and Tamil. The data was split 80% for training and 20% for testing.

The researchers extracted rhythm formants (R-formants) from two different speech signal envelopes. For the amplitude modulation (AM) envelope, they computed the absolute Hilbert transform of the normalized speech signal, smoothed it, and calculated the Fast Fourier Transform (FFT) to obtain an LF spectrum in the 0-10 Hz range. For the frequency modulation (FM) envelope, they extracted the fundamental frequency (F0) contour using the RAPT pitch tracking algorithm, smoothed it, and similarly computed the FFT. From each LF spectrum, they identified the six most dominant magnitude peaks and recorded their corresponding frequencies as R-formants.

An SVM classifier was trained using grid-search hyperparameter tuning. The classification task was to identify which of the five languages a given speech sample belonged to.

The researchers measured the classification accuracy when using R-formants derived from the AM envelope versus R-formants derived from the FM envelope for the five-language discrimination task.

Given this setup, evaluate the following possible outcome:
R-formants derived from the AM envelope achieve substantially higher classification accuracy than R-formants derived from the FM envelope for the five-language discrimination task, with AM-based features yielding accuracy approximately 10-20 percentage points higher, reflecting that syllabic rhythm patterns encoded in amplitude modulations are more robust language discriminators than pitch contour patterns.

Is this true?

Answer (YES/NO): NO